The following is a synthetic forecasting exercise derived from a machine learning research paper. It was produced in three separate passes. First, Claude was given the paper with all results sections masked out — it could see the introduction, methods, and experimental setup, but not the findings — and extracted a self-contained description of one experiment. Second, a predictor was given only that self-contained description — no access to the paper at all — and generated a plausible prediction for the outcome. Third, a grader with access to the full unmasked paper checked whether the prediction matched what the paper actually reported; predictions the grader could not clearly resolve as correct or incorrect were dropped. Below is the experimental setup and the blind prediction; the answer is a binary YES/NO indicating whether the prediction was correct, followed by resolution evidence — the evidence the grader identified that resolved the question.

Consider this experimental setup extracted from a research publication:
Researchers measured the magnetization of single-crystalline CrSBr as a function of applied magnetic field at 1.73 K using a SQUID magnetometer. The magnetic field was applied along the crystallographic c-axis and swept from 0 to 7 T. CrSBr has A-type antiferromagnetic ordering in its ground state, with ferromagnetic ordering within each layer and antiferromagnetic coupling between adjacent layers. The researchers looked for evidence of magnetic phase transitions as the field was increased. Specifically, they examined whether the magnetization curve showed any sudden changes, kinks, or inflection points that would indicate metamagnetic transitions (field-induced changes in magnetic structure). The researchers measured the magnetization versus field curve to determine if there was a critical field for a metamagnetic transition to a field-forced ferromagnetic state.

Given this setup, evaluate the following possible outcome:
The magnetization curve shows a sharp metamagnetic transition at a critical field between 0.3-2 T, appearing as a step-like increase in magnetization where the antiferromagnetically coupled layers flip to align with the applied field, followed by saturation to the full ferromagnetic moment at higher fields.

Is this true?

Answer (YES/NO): YES